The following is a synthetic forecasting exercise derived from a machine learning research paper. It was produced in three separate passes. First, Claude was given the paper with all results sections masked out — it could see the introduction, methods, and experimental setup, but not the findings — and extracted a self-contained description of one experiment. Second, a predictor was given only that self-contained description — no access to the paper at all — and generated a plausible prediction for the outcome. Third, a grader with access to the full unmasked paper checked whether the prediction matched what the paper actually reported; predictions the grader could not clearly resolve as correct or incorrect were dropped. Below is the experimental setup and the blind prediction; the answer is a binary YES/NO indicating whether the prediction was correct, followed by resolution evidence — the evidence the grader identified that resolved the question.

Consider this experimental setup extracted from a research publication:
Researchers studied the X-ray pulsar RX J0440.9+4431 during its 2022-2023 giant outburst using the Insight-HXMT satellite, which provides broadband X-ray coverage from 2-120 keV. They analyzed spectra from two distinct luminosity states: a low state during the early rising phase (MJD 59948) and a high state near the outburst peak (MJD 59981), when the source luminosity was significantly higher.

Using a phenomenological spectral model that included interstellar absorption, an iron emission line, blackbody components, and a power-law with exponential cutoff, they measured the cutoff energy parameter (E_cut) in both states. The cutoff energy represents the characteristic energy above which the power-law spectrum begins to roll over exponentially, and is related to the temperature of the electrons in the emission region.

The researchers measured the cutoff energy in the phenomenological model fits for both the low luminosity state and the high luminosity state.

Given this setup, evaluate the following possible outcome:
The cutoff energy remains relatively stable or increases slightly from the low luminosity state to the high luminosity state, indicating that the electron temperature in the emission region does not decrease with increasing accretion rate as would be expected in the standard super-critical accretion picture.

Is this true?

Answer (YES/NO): NO